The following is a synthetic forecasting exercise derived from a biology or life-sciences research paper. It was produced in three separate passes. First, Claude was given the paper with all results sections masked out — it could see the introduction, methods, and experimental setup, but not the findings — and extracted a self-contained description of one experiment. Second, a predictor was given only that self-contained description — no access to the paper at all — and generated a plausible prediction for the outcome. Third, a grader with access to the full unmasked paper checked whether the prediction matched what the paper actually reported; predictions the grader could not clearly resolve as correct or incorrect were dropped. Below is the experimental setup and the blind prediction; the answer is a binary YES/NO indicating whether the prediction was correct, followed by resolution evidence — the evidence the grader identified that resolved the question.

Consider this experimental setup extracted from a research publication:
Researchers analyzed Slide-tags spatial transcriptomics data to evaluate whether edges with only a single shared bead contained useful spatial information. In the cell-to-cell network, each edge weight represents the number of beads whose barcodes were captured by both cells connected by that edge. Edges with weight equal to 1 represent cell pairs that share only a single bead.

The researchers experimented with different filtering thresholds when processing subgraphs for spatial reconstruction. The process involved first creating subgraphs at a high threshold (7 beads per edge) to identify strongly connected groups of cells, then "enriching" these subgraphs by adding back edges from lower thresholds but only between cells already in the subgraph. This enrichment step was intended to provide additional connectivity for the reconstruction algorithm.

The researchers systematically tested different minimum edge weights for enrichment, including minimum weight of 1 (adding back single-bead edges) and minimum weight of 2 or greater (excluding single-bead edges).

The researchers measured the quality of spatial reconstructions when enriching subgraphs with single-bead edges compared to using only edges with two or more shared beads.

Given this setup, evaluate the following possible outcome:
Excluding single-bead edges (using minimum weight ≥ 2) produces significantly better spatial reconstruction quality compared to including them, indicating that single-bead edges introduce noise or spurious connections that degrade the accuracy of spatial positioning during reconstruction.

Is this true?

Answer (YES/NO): YES